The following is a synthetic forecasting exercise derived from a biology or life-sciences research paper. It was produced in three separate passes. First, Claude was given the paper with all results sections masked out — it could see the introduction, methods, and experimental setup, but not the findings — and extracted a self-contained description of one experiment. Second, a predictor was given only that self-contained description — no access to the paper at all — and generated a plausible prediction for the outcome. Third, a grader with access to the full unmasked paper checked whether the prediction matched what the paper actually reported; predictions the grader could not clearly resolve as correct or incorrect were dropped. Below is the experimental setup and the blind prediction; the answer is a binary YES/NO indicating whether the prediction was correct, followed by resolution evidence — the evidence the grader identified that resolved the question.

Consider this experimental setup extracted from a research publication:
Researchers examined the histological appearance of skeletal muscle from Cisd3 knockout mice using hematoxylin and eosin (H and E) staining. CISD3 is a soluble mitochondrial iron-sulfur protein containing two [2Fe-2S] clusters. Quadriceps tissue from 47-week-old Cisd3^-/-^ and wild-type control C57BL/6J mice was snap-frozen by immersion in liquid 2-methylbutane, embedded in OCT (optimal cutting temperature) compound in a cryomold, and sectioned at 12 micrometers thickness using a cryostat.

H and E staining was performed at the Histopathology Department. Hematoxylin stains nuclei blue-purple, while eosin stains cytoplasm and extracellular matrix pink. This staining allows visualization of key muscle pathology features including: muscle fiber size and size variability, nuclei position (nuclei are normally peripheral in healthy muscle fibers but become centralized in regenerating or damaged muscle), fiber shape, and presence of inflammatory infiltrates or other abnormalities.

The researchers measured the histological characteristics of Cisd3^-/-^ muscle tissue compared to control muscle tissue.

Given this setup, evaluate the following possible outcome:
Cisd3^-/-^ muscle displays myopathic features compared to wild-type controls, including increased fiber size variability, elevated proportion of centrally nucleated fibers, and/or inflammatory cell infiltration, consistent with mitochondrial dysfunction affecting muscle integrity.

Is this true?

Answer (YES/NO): NO